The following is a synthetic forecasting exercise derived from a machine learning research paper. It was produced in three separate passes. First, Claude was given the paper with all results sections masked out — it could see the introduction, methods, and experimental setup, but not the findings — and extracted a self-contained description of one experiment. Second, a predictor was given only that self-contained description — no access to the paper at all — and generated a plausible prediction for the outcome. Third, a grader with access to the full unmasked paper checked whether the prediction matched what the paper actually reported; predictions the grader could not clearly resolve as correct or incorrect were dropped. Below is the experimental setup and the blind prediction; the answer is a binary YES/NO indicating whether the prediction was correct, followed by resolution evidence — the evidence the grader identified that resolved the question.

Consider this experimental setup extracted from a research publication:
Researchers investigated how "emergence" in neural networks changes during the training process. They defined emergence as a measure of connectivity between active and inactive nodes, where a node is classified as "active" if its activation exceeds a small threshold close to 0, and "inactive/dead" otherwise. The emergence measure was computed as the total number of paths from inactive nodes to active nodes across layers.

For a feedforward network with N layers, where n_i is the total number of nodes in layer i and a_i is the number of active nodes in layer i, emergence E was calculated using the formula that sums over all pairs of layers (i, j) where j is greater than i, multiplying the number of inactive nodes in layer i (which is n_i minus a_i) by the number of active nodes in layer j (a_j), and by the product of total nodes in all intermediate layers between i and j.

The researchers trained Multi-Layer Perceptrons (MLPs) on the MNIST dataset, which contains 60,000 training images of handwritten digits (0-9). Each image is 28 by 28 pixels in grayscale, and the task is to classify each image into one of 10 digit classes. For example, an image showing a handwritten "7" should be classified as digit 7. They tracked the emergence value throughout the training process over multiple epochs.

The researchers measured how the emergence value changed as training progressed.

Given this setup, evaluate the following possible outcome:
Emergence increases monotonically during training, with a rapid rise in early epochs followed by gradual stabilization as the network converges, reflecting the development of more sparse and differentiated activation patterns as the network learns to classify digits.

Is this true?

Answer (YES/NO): NO